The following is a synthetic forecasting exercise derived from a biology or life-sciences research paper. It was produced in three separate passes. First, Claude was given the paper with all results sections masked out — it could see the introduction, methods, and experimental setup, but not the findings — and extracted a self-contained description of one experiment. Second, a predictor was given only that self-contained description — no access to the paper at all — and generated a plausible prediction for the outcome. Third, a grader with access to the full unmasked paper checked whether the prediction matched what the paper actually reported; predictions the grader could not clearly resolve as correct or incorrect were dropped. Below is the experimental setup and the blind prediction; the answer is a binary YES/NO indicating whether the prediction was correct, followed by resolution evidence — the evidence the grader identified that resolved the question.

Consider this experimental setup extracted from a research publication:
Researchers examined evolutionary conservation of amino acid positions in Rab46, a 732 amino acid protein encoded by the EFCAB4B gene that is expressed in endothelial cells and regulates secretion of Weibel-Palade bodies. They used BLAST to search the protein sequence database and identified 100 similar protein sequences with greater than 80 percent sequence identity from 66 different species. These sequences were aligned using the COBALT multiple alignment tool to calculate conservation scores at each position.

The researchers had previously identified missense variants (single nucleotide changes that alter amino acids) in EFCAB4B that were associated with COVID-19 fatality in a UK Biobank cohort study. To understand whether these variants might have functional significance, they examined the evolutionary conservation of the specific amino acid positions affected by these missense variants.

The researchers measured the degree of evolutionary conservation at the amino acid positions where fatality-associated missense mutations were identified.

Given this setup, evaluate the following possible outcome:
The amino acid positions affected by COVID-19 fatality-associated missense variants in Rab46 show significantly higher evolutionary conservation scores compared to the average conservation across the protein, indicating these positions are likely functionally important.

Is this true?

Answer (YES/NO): YES